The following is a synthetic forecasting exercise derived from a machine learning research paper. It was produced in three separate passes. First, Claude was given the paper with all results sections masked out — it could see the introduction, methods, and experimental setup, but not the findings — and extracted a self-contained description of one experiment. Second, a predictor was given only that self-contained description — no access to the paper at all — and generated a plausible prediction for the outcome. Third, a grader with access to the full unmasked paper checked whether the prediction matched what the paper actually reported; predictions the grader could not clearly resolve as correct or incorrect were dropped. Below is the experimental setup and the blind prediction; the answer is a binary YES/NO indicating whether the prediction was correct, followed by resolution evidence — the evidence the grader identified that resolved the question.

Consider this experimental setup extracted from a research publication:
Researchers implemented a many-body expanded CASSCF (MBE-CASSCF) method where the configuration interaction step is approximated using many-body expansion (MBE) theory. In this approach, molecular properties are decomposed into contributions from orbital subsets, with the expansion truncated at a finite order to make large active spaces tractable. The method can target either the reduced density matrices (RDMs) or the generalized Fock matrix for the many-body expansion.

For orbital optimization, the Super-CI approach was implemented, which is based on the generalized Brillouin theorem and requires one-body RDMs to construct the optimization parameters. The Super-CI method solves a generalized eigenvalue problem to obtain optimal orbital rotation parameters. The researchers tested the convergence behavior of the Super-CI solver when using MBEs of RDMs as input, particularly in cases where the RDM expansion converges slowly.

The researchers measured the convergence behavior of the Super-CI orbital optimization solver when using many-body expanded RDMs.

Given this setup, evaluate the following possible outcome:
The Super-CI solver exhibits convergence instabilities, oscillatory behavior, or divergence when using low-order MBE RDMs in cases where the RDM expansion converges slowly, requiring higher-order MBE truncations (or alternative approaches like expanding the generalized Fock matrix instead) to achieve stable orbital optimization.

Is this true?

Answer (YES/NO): YES